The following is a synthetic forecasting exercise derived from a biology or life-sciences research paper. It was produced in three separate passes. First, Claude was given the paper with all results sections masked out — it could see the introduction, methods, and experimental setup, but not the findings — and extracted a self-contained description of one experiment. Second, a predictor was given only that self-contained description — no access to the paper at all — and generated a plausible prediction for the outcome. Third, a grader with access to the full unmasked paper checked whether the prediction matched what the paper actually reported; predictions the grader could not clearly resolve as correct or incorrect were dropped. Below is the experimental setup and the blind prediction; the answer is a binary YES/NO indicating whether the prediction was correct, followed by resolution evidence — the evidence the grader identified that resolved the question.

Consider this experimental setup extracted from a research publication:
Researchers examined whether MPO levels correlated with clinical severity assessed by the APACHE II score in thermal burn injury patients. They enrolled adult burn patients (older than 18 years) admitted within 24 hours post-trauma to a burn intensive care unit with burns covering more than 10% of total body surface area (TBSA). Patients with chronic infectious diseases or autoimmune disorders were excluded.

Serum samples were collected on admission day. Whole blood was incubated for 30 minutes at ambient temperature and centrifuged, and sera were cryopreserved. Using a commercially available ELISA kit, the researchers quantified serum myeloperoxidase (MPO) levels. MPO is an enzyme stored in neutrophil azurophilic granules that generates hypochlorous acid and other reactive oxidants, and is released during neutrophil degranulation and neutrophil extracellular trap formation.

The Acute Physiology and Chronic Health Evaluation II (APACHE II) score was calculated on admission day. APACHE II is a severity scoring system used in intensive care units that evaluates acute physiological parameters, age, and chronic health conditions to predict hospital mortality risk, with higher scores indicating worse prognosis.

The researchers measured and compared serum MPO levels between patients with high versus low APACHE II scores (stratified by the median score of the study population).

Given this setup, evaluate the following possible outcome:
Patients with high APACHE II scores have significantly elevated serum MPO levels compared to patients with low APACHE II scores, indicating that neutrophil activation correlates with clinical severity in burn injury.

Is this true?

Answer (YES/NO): YES